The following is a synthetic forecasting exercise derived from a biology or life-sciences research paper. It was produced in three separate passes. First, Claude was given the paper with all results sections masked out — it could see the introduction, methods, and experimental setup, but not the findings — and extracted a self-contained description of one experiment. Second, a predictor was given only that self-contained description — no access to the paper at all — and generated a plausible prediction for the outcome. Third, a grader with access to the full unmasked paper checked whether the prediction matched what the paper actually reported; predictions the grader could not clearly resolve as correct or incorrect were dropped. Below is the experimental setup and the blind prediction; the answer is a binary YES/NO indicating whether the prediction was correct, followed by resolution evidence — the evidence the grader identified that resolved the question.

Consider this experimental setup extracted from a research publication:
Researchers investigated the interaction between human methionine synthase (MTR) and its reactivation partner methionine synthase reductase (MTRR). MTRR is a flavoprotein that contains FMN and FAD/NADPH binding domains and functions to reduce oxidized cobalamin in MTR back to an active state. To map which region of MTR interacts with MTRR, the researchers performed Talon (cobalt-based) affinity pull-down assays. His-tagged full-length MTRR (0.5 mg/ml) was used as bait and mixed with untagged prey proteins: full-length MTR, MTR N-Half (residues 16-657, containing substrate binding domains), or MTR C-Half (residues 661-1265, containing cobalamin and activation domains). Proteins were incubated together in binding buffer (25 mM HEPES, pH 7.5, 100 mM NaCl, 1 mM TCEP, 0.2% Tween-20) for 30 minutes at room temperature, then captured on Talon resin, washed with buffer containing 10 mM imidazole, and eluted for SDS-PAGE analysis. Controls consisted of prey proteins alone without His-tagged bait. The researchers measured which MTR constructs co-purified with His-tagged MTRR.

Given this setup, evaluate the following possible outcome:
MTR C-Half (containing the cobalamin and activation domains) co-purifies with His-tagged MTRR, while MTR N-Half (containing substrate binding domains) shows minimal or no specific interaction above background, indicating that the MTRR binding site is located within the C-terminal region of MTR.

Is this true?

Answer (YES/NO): YES